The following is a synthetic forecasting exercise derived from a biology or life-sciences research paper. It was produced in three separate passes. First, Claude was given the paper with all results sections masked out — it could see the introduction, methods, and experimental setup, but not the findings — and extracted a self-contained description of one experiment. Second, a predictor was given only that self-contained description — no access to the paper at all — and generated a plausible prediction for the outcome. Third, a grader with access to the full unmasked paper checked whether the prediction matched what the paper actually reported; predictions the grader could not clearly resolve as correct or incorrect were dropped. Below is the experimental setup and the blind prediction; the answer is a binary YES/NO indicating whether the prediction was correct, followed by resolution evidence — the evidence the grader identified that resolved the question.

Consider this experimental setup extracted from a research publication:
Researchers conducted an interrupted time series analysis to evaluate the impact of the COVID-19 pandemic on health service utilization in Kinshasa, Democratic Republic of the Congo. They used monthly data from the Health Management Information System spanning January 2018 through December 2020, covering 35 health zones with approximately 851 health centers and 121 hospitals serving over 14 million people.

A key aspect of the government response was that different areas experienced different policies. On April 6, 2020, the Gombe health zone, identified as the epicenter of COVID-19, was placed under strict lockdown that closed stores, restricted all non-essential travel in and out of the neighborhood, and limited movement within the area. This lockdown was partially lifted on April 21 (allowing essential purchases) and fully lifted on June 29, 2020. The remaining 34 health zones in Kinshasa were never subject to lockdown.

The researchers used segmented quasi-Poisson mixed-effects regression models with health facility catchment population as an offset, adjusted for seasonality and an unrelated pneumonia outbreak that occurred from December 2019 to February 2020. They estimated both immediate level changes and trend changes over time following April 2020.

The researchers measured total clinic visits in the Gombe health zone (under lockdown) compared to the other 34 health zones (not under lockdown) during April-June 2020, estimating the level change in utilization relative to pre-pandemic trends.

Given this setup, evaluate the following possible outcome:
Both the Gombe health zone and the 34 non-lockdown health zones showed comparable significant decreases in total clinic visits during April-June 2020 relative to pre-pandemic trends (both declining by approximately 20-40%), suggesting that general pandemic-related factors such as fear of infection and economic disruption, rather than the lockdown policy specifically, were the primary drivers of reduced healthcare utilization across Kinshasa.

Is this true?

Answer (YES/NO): NO